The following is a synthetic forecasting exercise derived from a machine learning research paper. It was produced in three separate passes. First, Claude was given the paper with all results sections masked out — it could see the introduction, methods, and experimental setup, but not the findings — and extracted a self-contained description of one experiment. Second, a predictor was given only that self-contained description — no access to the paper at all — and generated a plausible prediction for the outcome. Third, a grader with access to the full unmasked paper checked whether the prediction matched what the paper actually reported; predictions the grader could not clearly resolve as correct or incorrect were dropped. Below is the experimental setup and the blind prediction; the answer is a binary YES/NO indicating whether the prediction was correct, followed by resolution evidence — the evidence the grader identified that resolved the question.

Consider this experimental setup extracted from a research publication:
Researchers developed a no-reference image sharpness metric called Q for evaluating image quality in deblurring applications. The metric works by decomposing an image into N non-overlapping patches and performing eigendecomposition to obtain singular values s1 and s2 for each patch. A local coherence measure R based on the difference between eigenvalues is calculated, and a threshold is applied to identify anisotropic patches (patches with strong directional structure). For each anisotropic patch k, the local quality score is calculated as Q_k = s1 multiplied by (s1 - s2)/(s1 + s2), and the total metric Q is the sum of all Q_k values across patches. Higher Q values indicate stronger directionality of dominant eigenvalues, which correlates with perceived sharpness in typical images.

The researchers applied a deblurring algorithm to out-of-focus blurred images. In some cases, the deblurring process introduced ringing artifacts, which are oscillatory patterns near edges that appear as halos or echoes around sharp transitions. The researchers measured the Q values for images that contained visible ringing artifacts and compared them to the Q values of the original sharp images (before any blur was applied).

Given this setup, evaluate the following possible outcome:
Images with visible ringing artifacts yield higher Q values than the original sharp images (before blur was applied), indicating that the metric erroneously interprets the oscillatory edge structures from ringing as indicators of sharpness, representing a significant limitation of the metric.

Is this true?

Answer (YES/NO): YES